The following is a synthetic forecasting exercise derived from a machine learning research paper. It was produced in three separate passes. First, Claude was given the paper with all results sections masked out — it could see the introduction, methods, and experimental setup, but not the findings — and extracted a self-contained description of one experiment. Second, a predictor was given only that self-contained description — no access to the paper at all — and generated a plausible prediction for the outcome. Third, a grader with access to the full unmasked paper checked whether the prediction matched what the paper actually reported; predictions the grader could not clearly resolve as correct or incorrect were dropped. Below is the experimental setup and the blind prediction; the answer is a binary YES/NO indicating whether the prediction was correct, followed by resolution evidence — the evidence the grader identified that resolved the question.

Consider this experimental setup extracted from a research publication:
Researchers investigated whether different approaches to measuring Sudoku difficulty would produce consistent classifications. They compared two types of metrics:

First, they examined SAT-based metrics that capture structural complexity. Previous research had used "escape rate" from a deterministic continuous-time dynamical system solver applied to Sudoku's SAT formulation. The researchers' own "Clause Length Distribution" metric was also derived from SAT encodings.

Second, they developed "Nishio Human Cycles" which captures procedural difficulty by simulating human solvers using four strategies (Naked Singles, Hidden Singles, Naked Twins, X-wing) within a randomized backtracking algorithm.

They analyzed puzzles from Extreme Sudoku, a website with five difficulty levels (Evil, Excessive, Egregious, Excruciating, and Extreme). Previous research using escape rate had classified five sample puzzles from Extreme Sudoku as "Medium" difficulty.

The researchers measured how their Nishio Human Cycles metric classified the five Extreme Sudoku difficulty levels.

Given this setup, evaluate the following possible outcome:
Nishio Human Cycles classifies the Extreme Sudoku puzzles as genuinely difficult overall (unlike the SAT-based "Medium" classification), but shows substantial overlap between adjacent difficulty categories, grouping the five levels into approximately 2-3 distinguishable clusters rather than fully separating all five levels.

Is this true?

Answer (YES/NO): NO